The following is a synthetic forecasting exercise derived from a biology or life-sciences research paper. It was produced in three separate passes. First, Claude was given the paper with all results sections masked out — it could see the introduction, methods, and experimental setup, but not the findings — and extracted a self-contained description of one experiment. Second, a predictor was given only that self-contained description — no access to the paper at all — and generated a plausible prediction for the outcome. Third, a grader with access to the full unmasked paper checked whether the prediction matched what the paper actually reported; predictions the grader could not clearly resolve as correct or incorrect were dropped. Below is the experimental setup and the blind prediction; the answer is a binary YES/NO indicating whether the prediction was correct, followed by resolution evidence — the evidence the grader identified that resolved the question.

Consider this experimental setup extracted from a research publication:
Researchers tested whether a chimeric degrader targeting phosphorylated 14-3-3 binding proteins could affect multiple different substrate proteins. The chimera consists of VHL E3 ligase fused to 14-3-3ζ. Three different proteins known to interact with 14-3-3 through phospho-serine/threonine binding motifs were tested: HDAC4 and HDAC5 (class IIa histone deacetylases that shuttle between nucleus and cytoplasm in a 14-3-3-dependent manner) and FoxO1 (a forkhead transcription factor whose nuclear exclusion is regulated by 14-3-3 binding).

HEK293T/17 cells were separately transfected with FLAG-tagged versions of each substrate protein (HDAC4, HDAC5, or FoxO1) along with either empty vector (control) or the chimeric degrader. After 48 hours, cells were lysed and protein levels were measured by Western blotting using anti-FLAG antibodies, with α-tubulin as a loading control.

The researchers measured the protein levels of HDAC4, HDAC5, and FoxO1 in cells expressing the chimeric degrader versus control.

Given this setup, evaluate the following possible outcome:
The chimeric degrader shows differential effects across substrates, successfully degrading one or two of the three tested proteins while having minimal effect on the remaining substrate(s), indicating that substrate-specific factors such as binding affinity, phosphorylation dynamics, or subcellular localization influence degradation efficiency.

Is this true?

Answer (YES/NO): NO